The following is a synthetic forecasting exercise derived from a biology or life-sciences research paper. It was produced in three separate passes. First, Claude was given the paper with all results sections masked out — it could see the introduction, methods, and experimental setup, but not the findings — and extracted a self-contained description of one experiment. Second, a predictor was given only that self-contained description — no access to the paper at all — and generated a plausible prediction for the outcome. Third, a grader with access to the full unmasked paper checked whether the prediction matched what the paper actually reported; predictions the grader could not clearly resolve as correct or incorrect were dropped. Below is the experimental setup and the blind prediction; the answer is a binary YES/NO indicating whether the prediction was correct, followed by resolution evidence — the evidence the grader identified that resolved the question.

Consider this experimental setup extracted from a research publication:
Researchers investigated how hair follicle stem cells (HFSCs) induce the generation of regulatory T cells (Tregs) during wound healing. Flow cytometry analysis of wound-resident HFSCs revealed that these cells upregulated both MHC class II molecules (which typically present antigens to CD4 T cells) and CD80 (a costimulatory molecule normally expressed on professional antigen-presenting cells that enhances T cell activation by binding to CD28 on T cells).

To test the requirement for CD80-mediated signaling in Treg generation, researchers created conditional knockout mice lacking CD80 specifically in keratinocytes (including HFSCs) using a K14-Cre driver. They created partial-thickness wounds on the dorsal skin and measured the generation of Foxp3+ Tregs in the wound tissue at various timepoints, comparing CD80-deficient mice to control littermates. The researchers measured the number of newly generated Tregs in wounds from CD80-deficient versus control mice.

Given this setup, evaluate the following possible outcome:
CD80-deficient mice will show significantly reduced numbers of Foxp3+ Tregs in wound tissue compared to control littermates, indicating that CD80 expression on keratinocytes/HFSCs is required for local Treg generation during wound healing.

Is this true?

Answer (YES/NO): YES